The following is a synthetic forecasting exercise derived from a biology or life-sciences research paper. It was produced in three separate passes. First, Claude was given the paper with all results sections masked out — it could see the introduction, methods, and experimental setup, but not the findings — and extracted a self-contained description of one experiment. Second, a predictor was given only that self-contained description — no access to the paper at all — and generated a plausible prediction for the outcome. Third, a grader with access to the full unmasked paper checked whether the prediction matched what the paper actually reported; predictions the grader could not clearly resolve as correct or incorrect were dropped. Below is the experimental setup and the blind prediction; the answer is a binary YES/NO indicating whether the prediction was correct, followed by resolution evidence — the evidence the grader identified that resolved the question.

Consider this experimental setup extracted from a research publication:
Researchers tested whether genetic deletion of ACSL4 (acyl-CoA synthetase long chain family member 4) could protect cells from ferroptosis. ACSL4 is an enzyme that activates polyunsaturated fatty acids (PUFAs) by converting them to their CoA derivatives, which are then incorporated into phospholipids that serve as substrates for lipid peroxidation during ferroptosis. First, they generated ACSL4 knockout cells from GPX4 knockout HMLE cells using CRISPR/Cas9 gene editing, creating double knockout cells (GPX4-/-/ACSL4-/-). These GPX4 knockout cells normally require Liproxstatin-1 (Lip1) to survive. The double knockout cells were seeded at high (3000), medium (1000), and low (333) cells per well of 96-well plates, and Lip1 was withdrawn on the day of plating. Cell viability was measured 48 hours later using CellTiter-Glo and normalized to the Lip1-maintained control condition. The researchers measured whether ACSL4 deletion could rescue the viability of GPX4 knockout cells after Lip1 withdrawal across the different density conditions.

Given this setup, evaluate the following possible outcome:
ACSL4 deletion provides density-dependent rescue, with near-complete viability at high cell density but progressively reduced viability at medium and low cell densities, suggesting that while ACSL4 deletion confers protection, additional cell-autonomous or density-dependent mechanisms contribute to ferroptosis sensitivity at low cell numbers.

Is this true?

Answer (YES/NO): NO